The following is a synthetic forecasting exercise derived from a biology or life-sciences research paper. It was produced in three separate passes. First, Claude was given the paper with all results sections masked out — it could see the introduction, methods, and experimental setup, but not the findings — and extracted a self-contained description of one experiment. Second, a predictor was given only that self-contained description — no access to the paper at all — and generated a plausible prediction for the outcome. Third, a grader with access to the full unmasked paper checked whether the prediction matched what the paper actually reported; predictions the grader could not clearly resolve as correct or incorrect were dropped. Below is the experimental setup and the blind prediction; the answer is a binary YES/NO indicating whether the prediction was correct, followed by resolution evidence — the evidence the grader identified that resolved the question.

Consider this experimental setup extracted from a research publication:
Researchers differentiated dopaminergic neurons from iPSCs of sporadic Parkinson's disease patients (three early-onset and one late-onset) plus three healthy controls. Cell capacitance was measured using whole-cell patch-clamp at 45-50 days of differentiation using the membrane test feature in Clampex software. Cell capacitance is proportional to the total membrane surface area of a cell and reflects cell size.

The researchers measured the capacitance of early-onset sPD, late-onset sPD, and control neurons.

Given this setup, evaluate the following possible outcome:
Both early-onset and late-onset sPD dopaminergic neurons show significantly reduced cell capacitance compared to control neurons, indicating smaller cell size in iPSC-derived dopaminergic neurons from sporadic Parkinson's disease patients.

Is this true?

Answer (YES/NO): NO